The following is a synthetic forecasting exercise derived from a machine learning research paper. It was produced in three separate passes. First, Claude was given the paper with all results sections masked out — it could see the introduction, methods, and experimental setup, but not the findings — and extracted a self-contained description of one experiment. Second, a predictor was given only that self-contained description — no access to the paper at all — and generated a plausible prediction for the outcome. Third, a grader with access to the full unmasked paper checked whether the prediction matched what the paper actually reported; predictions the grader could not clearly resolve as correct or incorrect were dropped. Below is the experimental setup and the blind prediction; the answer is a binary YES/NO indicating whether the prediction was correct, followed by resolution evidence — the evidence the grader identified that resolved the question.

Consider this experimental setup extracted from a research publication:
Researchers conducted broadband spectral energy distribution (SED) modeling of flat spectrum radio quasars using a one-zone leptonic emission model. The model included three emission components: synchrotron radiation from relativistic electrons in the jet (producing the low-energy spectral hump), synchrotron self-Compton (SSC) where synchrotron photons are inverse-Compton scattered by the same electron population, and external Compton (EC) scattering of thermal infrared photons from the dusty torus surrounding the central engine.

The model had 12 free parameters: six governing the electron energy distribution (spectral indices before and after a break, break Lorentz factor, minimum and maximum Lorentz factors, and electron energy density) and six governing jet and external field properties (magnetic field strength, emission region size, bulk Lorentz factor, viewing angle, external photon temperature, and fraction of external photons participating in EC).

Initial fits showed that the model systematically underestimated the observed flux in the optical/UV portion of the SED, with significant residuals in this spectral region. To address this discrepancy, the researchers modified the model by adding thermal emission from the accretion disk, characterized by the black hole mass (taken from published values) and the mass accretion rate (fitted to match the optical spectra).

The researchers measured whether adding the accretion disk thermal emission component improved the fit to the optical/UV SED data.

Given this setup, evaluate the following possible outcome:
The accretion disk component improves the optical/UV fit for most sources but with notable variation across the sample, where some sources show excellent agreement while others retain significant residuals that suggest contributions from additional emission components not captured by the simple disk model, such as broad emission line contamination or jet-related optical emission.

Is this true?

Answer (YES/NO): NO